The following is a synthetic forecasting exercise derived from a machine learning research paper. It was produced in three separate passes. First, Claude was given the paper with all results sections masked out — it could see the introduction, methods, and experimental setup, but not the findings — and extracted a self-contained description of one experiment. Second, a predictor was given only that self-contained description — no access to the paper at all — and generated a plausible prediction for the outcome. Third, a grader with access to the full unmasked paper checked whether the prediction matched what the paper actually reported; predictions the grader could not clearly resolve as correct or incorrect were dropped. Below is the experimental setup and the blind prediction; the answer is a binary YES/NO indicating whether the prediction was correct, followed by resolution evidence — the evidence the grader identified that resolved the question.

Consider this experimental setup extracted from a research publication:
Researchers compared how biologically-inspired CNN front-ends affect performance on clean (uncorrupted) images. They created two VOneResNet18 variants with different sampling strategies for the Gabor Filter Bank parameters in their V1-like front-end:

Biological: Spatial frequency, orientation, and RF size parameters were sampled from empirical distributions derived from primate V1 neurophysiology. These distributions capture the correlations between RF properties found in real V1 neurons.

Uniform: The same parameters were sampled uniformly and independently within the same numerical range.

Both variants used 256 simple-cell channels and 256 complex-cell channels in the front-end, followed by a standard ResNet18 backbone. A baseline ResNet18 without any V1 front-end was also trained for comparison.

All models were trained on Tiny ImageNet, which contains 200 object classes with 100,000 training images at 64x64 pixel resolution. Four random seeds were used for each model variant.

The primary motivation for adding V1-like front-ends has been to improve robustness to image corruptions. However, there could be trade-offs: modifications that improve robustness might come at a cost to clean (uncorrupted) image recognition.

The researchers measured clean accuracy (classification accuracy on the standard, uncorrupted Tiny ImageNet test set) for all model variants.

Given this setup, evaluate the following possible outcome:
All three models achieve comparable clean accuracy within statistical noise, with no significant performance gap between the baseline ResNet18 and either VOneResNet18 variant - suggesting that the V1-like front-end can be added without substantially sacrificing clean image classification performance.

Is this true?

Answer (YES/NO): NO